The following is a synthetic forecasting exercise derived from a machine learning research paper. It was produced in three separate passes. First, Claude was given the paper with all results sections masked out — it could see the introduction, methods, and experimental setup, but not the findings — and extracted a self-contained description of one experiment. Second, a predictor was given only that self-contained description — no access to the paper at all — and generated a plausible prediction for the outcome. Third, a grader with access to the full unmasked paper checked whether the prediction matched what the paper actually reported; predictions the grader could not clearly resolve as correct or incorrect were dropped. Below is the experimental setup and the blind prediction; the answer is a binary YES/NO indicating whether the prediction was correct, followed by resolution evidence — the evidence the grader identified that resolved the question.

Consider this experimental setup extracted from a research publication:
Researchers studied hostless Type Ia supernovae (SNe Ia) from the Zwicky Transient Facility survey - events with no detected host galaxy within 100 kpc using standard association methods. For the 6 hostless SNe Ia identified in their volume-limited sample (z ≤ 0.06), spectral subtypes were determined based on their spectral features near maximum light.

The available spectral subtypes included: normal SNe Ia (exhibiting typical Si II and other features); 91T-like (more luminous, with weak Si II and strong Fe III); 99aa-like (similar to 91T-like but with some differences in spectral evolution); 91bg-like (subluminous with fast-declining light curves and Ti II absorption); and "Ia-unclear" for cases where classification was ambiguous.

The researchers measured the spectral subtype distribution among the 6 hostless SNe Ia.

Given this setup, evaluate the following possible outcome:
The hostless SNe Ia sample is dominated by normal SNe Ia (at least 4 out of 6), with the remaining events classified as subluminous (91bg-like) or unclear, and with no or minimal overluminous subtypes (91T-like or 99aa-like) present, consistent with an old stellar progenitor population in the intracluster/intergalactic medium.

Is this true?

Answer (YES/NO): NO